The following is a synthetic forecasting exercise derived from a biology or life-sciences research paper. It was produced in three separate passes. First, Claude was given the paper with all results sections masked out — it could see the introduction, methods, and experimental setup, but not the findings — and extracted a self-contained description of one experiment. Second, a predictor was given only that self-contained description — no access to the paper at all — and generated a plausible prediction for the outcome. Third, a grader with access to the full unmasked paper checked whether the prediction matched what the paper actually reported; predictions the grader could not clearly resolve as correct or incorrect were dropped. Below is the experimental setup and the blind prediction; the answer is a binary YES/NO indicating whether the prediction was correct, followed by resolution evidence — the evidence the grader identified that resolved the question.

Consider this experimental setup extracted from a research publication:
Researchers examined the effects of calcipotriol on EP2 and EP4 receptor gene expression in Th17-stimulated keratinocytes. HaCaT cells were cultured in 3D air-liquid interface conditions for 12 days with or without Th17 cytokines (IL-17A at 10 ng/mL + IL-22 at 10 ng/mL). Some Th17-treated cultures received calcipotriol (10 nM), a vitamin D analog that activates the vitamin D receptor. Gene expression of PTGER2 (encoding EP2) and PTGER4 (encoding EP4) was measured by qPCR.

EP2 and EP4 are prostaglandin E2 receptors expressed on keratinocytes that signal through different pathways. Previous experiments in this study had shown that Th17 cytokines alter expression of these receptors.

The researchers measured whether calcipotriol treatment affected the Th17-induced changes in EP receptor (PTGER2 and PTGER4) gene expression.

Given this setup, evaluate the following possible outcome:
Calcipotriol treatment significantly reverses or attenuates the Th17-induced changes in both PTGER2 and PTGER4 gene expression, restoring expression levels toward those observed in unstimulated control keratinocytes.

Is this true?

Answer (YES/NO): YES